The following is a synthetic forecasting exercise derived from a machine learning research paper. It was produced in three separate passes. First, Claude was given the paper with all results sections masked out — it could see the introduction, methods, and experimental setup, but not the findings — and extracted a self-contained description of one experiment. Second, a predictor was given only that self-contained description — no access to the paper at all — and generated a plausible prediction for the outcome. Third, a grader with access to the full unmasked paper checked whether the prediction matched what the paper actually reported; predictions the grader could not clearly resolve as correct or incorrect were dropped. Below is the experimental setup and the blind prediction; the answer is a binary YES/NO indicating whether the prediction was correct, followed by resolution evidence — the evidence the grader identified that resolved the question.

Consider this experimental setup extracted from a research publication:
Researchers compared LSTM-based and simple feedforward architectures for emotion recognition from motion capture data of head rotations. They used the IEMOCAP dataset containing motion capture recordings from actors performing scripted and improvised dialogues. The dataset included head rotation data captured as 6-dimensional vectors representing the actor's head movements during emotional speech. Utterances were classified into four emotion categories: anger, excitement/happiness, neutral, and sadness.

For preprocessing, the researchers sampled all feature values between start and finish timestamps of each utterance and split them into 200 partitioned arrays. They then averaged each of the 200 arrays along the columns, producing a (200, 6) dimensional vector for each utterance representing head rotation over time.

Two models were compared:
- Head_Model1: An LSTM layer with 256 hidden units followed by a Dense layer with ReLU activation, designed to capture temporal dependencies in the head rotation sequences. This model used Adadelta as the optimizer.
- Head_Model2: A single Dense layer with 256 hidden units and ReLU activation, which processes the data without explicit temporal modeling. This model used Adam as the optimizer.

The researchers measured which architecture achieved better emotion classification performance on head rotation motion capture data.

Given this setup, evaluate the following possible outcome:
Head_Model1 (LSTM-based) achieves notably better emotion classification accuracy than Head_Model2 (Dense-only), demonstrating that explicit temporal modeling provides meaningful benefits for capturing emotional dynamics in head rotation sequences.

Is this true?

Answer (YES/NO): NO